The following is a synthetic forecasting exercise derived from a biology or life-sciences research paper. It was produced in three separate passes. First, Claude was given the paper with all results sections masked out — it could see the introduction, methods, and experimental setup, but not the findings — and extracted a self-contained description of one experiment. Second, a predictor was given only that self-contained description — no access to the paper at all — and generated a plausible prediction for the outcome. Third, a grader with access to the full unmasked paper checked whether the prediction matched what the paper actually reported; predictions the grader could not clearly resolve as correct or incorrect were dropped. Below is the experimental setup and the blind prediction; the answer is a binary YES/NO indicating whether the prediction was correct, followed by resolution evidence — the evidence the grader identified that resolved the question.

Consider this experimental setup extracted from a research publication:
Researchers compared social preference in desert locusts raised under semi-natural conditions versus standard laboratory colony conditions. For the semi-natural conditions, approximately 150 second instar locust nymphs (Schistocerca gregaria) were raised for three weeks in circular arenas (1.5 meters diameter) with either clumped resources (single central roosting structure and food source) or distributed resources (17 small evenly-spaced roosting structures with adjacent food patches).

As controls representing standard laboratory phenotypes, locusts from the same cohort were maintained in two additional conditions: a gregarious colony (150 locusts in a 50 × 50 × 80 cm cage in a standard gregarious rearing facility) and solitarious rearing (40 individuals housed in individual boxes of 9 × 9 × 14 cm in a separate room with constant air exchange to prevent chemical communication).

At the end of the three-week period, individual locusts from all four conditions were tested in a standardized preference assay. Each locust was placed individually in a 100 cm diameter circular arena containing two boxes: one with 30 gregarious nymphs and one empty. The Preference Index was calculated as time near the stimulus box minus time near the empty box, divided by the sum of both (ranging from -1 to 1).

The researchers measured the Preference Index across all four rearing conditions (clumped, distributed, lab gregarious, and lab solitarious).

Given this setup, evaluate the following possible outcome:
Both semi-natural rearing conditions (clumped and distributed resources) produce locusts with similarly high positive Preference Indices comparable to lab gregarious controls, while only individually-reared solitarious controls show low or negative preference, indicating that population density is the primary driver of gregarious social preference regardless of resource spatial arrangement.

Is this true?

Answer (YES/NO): NO